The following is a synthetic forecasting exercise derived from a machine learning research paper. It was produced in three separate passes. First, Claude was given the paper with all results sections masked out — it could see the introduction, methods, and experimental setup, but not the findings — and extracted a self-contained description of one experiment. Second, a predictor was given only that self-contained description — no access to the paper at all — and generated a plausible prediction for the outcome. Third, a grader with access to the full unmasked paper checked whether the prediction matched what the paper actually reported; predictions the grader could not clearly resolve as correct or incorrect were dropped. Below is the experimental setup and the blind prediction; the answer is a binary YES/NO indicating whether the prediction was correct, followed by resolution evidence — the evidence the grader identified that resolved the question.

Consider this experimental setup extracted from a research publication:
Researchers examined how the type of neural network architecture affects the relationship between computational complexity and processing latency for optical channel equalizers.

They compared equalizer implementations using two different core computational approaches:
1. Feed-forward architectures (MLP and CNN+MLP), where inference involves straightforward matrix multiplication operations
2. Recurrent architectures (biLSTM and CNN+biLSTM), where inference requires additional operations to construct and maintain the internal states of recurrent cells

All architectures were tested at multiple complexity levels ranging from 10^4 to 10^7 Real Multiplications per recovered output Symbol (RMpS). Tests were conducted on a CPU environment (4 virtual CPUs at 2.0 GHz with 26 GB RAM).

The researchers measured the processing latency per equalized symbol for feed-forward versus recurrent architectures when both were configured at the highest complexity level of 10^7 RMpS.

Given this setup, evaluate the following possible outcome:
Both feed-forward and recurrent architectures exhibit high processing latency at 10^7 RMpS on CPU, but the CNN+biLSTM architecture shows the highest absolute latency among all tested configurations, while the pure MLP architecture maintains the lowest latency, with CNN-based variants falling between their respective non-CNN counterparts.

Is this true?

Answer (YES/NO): NO